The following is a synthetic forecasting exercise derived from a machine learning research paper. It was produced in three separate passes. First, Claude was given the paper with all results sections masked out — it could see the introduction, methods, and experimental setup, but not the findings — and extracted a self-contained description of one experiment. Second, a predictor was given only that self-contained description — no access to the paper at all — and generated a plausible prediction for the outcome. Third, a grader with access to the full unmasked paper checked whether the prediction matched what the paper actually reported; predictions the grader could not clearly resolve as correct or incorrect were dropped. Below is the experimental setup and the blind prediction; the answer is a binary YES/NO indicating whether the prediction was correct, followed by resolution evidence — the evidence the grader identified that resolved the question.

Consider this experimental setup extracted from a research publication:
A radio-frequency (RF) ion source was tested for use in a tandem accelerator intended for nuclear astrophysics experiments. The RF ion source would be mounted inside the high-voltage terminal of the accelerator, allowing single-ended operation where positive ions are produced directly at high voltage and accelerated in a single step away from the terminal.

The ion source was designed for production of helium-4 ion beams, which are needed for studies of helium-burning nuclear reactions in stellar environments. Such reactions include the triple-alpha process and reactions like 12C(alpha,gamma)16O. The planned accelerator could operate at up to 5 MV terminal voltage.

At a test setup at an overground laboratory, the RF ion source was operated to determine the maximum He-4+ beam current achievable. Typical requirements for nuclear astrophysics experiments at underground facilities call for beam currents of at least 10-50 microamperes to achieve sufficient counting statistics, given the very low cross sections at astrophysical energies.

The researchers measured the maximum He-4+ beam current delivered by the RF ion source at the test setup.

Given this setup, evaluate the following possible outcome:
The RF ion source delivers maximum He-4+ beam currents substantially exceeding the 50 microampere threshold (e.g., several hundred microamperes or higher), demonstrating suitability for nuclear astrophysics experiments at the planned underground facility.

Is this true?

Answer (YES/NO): NO